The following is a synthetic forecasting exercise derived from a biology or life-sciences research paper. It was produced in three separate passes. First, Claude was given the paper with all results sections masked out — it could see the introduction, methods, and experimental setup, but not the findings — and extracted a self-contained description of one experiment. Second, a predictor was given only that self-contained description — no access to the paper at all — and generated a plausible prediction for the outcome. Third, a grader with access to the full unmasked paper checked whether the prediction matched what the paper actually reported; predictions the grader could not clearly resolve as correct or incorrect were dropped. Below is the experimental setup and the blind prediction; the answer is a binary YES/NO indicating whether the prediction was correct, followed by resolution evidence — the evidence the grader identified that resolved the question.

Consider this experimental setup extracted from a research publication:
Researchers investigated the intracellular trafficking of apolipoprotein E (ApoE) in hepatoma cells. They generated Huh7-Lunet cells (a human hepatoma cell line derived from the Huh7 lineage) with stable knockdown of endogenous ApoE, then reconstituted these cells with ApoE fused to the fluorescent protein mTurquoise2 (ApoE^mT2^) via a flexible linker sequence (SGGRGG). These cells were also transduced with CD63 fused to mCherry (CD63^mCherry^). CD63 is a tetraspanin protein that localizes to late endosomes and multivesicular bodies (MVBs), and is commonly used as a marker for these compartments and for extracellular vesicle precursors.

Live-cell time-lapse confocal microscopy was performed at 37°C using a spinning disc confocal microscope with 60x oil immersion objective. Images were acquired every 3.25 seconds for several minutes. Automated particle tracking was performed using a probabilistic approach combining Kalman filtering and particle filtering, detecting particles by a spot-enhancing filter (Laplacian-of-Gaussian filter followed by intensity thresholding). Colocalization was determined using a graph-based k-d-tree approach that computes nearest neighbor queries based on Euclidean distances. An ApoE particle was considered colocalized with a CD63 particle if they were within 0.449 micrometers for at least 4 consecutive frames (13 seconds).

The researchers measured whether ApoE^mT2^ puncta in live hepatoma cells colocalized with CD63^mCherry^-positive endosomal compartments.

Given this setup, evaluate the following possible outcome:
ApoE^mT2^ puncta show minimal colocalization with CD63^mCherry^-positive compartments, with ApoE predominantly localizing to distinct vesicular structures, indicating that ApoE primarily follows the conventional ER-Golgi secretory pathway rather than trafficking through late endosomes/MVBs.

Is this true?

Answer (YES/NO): NO